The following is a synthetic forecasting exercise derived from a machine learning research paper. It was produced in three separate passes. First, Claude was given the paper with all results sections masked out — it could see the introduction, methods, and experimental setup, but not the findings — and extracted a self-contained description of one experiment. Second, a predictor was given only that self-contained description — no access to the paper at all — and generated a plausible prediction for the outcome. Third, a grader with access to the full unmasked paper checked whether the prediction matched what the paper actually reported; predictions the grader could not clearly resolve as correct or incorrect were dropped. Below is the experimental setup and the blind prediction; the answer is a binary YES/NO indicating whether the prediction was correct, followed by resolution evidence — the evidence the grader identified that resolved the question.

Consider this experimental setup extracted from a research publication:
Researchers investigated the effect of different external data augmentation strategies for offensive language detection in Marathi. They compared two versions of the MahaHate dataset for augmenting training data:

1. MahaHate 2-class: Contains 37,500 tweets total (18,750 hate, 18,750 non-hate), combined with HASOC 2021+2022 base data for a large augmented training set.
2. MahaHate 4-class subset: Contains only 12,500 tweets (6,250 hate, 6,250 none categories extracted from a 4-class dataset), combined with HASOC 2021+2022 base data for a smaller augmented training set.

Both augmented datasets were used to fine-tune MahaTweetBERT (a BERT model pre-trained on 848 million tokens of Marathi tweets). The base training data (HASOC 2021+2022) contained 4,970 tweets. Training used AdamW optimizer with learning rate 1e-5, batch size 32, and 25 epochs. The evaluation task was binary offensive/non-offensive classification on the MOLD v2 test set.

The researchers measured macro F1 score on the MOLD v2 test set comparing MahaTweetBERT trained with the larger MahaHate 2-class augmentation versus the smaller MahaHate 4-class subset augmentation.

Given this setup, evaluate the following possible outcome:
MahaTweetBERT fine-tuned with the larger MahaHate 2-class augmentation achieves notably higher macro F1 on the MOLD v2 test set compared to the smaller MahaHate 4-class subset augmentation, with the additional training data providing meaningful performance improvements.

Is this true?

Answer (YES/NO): YES